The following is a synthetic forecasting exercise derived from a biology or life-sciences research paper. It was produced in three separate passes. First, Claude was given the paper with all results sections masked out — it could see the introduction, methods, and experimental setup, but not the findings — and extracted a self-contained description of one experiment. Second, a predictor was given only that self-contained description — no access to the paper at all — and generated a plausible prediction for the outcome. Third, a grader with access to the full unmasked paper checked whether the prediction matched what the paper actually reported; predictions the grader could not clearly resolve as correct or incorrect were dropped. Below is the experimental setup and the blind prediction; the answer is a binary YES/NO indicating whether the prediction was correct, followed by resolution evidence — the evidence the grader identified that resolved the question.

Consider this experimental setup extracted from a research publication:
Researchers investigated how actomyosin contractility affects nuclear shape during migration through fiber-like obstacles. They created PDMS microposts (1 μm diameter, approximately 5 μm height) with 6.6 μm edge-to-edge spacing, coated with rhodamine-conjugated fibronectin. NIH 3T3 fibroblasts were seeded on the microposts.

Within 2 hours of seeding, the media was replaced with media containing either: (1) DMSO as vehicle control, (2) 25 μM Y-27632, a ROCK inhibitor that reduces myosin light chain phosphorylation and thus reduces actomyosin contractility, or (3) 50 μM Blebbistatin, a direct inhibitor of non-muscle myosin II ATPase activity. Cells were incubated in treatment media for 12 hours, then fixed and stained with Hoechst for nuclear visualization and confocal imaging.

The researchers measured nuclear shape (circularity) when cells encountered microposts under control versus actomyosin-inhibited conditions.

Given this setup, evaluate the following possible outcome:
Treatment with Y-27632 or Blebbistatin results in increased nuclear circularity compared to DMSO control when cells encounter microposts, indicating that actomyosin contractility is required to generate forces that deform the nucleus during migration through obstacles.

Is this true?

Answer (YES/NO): NO